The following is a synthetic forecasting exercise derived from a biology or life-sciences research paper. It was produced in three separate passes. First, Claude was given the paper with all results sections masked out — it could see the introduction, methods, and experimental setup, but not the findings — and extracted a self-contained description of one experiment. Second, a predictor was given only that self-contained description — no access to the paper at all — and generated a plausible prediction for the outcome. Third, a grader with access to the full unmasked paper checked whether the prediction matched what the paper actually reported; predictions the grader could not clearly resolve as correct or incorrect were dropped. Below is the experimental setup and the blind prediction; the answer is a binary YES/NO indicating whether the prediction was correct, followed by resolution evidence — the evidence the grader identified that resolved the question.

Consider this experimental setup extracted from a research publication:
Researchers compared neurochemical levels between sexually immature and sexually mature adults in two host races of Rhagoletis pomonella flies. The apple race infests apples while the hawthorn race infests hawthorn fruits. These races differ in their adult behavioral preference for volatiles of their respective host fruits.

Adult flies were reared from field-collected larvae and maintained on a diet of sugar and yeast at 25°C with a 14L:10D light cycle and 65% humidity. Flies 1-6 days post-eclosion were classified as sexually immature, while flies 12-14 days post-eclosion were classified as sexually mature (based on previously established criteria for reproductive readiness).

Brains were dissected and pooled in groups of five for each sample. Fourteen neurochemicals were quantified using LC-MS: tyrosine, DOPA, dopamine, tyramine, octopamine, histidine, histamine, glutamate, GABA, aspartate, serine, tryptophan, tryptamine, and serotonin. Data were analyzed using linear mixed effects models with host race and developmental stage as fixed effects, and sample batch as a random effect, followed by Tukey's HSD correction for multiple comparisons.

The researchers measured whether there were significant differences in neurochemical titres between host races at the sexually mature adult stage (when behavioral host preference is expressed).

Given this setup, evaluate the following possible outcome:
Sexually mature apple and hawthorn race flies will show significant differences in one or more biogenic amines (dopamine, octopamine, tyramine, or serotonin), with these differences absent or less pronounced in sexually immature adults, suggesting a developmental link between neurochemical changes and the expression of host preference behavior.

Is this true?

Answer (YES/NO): NO